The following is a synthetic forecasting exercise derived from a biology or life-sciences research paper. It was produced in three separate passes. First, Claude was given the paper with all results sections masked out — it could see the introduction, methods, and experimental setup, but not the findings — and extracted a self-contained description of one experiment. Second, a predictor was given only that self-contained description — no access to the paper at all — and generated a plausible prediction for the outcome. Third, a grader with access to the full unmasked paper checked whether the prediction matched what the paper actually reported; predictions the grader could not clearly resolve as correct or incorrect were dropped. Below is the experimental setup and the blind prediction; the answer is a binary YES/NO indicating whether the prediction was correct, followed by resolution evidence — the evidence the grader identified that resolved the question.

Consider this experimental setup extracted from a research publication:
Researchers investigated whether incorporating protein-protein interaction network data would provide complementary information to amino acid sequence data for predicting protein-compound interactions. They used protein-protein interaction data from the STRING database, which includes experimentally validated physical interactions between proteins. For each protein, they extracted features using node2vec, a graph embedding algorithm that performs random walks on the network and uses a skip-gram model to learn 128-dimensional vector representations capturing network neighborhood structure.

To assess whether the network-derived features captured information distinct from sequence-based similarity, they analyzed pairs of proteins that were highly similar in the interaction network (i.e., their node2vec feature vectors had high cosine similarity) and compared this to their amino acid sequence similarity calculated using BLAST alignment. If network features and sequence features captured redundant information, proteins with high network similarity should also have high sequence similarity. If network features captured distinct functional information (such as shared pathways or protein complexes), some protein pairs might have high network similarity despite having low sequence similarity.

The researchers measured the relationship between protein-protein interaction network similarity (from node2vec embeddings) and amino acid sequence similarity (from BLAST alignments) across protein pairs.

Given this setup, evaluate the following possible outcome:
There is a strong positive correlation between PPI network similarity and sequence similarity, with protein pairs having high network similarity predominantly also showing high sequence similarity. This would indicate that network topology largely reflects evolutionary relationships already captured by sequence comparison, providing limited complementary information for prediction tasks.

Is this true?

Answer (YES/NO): NO